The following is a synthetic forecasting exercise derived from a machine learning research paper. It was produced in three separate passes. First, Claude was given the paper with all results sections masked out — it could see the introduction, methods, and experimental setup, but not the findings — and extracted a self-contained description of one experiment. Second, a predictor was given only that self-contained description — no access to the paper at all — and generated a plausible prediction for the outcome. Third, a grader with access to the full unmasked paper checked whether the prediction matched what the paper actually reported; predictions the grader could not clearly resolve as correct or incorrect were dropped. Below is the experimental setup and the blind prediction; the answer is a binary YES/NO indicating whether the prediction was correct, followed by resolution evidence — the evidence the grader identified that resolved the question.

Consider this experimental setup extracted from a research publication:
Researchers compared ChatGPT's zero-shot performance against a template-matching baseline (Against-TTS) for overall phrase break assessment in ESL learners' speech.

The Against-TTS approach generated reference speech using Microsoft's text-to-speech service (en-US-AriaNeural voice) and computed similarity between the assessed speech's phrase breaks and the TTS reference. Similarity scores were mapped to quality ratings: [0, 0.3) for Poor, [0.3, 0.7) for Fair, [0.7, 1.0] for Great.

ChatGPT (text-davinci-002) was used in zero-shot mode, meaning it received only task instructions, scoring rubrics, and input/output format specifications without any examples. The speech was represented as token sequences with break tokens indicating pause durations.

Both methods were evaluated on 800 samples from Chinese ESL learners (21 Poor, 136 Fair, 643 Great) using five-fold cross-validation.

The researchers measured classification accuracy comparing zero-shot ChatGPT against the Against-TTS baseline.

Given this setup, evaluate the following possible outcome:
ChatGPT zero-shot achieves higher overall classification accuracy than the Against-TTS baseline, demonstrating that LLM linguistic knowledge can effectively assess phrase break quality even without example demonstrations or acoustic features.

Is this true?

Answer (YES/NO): YES